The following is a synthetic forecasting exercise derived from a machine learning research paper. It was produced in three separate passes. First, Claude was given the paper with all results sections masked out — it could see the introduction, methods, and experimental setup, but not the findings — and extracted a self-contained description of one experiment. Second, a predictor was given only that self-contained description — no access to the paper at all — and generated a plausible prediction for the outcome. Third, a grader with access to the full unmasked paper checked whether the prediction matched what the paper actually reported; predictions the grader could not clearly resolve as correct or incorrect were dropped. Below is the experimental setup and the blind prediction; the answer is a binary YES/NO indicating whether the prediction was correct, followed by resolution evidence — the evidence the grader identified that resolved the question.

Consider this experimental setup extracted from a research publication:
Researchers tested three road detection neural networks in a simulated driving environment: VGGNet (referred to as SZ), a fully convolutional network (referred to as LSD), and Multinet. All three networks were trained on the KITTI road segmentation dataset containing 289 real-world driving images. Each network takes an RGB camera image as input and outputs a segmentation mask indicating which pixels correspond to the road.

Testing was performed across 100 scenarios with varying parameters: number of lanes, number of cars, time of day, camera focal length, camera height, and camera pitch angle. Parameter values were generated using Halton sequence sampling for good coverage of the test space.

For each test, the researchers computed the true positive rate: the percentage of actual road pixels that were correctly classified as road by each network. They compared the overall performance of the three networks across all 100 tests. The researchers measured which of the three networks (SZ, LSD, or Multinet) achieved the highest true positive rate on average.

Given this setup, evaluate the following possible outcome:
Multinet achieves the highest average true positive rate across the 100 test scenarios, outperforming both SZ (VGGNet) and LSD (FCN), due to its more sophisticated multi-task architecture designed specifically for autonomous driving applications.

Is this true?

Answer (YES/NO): NO